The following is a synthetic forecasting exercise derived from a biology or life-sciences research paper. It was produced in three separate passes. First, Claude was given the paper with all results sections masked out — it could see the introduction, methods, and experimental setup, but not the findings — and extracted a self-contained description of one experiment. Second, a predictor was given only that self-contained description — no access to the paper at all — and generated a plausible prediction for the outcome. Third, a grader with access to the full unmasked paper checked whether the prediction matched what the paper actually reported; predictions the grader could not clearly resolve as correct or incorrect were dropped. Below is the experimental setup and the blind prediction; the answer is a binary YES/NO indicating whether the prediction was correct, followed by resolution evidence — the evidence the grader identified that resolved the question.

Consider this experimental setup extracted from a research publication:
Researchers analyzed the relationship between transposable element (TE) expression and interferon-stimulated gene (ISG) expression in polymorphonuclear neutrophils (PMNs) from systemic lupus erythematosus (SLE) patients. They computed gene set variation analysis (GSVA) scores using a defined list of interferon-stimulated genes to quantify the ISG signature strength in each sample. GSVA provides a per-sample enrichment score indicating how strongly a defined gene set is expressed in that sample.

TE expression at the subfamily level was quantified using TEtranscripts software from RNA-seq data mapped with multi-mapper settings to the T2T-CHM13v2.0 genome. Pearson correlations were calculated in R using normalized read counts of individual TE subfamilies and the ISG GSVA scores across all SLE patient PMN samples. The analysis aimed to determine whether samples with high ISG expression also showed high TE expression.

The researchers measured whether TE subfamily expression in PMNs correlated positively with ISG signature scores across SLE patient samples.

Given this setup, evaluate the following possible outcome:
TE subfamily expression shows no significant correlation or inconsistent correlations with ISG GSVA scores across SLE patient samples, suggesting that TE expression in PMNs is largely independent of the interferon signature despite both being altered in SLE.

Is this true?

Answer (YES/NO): NO